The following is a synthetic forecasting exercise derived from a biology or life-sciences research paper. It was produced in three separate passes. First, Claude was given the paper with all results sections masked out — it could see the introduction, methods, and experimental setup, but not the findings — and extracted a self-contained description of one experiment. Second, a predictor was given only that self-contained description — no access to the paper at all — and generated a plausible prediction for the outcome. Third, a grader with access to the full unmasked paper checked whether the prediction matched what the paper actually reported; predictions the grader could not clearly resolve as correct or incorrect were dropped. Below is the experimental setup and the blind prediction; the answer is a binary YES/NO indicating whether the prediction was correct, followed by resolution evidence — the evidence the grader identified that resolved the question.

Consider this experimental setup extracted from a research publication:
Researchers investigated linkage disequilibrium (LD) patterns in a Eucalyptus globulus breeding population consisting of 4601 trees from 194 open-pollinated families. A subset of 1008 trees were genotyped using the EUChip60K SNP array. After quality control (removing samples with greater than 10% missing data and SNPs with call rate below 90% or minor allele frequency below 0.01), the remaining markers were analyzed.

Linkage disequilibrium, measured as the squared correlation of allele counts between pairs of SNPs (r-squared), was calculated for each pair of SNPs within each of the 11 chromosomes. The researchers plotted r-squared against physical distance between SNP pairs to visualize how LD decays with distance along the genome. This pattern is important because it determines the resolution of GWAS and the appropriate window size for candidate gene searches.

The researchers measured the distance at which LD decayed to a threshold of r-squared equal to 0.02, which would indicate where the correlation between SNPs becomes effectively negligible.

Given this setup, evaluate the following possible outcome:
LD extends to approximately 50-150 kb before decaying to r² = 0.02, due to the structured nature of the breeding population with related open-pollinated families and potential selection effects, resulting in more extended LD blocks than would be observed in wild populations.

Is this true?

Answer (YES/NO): NO